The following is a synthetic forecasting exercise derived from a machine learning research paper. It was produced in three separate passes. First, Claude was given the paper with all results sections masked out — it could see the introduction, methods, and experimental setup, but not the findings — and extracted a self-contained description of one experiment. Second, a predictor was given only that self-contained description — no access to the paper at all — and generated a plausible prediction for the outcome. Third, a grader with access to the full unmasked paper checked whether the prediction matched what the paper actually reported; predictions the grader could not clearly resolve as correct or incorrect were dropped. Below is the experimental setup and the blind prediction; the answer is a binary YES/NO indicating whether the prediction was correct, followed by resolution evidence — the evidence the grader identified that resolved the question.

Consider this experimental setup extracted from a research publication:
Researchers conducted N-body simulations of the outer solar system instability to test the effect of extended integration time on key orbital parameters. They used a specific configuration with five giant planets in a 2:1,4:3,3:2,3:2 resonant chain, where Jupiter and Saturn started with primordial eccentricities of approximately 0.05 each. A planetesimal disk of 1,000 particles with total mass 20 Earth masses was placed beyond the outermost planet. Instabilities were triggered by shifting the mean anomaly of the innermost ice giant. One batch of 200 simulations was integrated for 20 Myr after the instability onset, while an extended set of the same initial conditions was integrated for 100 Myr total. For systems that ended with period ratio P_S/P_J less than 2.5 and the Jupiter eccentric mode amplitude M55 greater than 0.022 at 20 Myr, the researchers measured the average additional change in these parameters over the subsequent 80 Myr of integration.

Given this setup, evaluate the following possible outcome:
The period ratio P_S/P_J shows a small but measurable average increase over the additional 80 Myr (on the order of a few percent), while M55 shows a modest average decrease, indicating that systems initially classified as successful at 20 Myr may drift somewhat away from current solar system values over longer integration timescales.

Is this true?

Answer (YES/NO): NO